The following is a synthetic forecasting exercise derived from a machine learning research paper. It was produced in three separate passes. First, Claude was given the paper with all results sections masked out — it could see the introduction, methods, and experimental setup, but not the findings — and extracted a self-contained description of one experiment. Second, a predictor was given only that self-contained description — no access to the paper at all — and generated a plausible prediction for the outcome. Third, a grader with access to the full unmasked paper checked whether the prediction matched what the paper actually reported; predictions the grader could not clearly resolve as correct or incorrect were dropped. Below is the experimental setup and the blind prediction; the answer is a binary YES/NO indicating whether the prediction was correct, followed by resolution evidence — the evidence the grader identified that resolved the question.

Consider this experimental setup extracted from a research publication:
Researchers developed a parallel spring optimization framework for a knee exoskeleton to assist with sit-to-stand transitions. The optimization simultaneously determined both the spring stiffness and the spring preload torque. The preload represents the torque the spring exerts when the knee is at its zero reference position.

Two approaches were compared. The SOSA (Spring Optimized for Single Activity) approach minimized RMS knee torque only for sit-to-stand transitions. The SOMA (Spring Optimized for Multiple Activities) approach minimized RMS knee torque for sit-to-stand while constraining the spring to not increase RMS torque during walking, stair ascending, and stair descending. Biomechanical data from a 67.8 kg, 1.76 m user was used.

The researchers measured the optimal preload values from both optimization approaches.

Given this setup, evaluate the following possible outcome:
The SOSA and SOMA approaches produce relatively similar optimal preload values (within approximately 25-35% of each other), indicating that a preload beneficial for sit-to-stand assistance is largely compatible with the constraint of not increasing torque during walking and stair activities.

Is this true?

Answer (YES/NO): NO